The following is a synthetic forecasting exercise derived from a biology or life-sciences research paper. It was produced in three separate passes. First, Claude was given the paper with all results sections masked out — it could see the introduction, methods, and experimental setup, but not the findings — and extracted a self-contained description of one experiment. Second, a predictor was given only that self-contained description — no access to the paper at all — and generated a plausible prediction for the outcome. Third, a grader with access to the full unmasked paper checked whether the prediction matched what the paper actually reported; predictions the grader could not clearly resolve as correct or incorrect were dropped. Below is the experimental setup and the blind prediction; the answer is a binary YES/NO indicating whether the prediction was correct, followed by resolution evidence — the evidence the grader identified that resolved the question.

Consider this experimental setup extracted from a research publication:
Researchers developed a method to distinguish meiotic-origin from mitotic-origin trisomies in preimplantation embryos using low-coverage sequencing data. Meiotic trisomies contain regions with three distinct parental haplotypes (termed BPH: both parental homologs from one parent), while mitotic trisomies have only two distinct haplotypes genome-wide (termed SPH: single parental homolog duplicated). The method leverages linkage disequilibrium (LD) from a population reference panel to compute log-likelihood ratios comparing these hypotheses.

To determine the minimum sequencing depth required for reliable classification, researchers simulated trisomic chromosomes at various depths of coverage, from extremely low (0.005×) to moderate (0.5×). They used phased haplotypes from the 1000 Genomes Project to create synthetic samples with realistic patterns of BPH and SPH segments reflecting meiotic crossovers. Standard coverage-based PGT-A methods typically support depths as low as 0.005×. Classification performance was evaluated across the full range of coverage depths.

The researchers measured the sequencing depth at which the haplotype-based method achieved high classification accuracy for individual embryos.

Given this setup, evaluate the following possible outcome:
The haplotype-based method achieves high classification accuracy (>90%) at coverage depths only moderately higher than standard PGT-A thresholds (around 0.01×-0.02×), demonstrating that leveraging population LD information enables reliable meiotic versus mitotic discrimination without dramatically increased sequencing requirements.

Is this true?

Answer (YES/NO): NO